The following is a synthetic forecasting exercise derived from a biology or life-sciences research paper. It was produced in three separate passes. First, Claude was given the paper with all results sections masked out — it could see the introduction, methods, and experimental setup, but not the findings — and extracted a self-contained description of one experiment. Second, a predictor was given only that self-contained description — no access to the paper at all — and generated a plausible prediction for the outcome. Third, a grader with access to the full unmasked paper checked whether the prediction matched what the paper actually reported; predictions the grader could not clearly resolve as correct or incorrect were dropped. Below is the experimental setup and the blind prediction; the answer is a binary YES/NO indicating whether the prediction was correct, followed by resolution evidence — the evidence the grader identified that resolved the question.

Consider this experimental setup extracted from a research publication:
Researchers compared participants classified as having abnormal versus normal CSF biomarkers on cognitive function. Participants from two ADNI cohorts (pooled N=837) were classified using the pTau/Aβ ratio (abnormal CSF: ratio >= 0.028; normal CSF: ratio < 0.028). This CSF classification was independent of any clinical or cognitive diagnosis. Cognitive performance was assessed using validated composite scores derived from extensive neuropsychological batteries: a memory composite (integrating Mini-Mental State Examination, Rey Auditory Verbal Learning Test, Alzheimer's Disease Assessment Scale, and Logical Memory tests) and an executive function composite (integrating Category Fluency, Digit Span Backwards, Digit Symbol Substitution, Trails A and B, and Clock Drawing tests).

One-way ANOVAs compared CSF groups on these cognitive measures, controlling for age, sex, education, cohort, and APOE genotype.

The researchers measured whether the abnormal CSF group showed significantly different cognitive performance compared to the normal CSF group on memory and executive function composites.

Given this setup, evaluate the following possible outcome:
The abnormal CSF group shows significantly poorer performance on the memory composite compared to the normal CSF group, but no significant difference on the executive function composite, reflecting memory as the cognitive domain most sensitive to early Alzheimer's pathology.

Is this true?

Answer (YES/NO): NO